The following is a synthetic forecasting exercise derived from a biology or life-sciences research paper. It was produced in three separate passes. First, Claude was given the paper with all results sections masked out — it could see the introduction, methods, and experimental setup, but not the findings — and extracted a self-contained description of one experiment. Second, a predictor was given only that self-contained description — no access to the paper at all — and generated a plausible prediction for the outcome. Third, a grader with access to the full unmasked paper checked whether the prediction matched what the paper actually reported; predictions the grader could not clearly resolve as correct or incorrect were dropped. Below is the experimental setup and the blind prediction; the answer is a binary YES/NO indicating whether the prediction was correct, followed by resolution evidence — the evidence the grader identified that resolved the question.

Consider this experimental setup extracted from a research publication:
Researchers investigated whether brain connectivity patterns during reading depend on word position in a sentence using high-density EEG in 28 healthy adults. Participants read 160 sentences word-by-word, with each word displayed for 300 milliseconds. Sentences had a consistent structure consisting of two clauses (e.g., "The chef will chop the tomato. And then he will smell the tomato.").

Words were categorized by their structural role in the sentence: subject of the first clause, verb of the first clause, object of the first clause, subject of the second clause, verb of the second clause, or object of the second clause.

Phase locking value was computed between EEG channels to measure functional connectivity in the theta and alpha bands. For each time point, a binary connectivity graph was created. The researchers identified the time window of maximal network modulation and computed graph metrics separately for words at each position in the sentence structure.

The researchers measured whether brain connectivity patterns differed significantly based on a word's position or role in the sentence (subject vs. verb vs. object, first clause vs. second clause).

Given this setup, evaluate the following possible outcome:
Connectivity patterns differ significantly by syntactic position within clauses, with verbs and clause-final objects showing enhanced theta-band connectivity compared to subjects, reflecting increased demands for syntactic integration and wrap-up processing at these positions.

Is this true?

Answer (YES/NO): NO